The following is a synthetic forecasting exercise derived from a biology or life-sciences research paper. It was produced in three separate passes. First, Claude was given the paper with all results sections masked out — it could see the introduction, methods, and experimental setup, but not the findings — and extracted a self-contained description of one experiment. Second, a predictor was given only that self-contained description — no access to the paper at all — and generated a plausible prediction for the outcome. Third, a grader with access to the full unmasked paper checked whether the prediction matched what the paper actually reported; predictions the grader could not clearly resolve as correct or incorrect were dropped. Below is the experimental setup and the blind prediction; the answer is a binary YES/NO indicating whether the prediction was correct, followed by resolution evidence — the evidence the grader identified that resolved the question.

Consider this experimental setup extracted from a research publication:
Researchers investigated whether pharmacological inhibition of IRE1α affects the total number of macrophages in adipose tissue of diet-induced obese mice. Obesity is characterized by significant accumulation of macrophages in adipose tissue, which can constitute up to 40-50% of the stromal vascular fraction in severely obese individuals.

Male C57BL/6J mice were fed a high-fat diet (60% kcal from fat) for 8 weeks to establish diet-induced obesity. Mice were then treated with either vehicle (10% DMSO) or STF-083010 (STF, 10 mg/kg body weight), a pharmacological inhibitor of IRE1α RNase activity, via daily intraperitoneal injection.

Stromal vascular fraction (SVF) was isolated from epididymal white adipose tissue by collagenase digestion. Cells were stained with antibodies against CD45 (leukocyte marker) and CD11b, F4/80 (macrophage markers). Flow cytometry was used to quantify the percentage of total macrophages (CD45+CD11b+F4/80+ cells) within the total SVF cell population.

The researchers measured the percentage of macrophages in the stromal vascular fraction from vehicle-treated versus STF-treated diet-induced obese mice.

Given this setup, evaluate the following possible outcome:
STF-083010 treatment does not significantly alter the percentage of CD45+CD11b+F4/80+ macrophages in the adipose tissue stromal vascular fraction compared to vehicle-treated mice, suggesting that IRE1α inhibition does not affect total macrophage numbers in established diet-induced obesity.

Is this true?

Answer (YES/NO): NO